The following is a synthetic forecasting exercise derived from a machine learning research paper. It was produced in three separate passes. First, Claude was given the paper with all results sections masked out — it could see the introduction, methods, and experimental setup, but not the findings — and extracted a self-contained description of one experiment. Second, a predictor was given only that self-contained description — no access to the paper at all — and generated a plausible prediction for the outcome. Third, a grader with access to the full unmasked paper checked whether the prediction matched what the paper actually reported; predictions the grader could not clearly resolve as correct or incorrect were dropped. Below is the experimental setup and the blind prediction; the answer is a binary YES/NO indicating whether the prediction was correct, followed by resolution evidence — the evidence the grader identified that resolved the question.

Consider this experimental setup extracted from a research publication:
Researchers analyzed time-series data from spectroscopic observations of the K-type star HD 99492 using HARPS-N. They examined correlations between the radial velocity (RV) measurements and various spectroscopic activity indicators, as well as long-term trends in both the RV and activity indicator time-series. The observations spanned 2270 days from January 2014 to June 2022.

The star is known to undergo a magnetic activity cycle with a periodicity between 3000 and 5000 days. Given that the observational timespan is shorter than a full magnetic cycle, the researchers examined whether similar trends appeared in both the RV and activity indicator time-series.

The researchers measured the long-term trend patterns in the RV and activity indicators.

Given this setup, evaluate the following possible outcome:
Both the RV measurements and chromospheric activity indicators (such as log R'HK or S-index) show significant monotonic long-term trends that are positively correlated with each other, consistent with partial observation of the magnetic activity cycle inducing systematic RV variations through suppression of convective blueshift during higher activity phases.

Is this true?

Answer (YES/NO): NO